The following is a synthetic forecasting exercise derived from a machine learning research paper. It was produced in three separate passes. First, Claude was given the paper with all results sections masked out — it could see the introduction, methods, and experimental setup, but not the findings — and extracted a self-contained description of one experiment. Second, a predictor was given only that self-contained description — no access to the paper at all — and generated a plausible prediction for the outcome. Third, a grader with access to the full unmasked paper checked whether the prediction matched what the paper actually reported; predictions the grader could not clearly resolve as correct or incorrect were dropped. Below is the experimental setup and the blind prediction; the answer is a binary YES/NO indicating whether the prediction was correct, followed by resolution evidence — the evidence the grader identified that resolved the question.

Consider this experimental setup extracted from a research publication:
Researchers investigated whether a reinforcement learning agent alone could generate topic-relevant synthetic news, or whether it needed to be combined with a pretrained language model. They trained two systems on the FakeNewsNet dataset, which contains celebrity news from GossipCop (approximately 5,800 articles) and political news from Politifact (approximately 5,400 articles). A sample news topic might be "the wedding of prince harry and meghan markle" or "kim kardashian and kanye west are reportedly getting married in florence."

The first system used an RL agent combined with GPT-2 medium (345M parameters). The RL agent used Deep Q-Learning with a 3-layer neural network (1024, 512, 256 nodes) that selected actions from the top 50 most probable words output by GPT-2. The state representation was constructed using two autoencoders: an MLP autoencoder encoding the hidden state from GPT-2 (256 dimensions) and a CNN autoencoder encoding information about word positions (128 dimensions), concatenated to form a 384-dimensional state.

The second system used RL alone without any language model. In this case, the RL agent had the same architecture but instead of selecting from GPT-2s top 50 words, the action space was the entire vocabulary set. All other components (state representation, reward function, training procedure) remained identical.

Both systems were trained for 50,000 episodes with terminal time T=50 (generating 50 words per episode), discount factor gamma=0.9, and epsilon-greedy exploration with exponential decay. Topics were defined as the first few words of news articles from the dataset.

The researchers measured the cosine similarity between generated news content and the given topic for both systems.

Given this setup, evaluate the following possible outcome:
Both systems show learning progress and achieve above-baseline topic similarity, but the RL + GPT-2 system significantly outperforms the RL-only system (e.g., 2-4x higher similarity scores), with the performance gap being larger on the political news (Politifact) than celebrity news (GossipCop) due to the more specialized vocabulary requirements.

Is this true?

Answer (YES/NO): NO